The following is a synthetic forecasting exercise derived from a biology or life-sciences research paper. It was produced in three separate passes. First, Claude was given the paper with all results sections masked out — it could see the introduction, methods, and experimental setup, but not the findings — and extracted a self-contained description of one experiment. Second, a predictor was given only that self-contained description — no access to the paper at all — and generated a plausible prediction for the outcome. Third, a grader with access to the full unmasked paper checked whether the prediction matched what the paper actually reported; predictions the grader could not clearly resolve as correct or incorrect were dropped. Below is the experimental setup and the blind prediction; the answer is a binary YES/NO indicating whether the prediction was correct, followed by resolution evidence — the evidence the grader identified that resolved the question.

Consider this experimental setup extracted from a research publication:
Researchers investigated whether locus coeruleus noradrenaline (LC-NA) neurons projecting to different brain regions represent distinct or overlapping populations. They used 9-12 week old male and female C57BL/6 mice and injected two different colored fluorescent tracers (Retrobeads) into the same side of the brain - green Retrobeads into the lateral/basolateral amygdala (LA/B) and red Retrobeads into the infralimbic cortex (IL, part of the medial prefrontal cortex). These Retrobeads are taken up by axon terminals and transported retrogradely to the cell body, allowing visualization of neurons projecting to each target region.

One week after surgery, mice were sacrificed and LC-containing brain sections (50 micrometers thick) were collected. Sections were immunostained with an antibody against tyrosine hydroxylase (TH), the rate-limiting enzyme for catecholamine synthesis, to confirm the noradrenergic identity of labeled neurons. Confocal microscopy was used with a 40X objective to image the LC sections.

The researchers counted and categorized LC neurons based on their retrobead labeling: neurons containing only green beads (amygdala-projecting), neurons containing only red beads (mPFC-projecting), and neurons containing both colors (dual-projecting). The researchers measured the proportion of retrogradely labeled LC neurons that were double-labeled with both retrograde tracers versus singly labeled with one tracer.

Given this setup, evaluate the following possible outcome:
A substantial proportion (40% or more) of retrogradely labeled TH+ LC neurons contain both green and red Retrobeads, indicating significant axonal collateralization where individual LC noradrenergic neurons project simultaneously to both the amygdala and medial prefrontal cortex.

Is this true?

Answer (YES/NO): NO